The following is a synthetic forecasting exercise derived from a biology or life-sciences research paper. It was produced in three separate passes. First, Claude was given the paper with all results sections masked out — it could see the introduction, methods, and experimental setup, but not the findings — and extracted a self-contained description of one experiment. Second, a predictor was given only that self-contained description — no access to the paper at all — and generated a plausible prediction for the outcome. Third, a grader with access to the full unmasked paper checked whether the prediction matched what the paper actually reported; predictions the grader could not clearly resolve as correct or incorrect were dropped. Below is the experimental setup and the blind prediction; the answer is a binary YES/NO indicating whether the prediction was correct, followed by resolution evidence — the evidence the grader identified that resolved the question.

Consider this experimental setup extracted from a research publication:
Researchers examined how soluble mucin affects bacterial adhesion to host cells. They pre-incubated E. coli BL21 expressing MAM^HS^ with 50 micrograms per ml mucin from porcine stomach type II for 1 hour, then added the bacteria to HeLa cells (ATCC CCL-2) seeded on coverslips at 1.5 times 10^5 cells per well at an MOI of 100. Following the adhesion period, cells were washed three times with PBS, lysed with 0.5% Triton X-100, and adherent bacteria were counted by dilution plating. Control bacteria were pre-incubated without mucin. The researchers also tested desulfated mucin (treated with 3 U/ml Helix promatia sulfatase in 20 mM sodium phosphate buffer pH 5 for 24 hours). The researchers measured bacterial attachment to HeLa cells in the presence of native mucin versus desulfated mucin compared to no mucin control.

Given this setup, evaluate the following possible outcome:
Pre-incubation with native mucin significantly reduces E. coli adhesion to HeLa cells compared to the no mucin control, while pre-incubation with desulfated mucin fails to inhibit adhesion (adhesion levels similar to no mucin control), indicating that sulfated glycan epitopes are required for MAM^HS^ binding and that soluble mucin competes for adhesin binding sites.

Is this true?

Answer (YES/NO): YES